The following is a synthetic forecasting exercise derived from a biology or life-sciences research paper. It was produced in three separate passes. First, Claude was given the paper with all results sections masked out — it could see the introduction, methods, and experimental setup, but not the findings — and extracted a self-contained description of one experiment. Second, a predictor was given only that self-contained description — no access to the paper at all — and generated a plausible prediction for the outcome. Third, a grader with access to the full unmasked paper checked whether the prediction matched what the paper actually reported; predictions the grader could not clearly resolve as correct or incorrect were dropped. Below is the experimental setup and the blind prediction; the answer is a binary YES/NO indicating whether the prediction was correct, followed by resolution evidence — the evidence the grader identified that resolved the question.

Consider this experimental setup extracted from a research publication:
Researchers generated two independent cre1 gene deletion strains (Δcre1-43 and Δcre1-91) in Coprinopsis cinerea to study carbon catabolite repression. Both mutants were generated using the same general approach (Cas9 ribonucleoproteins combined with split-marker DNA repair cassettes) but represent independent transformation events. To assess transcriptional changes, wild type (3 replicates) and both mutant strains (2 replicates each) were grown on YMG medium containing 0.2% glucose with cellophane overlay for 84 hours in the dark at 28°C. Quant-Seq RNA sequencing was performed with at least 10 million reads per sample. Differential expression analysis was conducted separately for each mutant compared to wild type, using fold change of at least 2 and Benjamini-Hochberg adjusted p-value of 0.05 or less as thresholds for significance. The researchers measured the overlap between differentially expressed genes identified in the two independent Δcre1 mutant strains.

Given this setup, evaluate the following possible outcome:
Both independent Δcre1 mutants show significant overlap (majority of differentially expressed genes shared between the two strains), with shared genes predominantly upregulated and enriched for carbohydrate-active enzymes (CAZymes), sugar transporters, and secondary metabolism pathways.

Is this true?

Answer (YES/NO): NO